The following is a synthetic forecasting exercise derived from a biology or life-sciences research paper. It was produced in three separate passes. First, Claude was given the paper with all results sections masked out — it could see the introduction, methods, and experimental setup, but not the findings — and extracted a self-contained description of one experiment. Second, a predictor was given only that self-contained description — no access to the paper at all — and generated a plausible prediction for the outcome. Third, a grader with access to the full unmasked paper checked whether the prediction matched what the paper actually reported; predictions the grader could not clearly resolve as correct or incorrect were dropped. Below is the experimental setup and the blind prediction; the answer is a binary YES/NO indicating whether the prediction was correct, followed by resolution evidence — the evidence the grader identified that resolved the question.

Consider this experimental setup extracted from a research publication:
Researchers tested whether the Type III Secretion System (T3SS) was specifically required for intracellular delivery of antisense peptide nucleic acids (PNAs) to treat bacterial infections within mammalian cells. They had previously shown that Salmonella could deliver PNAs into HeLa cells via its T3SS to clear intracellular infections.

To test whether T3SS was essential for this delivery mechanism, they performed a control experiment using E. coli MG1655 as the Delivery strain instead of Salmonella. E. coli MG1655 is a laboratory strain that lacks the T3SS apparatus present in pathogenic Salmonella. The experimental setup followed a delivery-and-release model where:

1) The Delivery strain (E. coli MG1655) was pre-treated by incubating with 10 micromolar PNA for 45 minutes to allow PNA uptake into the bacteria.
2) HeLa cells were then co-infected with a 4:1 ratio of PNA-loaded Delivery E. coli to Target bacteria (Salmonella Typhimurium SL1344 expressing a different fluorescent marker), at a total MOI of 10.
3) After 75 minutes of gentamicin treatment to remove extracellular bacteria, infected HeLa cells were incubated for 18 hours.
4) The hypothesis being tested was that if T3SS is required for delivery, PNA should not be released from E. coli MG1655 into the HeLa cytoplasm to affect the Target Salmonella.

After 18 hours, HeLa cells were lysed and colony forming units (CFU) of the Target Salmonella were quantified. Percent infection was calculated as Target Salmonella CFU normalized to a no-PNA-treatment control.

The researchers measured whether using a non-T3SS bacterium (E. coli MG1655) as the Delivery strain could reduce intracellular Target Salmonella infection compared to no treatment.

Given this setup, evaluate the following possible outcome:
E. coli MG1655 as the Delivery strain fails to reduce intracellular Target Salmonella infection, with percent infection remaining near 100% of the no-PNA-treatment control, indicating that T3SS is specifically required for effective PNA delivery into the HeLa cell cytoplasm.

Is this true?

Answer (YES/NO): YES